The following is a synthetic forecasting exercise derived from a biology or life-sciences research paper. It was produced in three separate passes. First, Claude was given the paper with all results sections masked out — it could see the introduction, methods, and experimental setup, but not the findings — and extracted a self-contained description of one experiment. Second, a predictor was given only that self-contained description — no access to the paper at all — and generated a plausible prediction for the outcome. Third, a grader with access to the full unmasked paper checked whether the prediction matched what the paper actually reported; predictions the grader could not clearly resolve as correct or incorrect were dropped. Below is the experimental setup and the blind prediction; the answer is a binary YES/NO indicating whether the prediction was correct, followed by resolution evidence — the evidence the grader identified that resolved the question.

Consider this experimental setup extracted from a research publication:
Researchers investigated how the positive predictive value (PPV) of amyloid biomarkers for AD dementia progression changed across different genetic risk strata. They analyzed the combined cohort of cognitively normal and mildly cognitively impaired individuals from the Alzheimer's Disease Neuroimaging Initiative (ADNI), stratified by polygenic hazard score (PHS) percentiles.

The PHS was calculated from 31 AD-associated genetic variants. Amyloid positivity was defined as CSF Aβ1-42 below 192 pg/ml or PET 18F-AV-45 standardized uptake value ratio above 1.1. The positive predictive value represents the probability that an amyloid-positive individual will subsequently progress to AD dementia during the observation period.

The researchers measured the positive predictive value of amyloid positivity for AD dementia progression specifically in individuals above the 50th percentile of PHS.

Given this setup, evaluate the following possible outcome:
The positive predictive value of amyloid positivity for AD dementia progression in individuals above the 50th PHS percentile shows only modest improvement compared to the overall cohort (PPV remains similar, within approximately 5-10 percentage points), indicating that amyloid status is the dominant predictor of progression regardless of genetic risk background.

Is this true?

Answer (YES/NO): NO